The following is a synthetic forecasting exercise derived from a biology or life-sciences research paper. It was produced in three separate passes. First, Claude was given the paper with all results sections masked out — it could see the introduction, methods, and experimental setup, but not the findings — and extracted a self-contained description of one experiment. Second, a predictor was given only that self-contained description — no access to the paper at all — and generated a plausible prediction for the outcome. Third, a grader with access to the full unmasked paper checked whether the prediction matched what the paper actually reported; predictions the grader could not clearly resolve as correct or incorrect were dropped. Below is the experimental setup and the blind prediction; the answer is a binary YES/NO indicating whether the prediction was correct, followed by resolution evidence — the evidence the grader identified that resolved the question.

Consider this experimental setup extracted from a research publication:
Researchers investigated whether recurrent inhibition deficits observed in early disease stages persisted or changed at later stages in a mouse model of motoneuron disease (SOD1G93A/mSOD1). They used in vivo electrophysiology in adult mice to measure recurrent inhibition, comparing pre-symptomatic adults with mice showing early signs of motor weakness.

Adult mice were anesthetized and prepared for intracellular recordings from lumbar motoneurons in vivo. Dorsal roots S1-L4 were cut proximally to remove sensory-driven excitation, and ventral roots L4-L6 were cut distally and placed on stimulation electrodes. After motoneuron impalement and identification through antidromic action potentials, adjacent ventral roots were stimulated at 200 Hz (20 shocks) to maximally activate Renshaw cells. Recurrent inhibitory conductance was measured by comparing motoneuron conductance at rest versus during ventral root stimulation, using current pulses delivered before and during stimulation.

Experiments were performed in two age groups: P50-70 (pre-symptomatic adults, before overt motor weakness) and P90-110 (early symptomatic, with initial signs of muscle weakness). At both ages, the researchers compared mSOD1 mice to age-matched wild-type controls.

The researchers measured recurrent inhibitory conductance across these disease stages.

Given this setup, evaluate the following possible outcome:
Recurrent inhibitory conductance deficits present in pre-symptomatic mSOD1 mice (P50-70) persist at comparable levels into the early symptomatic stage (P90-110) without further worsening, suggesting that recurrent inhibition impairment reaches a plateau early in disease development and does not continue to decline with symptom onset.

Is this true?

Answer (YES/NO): NO